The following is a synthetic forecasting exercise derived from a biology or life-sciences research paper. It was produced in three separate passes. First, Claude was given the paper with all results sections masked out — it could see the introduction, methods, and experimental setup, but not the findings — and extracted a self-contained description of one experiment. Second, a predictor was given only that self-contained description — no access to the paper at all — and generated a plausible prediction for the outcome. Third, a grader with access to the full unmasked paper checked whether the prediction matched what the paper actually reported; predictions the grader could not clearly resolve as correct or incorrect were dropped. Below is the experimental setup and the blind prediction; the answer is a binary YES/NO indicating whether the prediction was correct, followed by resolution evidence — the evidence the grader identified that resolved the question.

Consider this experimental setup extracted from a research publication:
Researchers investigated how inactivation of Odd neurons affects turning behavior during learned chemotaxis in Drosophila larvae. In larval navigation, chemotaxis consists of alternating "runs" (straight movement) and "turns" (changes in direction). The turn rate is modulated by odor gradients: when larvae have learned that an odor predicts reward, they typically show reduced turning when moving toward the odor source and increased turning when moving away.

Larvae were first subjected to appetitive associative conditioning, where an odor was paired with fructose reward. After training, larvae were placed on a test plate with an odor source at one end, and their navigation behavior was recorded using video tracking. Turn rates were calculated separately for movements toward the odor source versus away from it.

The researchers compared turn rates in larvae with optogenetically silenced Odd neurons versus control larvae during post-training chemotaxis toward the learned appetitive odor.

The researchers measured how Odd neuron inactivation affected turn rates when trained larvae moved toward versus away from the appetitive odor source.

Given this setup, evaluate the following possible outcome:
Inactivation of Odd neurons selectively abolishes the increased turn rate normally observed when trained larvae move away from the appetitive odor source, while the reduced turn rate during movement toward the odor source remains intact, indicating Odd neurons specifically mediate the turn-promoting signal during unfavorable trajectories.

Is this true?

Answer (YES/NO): NO